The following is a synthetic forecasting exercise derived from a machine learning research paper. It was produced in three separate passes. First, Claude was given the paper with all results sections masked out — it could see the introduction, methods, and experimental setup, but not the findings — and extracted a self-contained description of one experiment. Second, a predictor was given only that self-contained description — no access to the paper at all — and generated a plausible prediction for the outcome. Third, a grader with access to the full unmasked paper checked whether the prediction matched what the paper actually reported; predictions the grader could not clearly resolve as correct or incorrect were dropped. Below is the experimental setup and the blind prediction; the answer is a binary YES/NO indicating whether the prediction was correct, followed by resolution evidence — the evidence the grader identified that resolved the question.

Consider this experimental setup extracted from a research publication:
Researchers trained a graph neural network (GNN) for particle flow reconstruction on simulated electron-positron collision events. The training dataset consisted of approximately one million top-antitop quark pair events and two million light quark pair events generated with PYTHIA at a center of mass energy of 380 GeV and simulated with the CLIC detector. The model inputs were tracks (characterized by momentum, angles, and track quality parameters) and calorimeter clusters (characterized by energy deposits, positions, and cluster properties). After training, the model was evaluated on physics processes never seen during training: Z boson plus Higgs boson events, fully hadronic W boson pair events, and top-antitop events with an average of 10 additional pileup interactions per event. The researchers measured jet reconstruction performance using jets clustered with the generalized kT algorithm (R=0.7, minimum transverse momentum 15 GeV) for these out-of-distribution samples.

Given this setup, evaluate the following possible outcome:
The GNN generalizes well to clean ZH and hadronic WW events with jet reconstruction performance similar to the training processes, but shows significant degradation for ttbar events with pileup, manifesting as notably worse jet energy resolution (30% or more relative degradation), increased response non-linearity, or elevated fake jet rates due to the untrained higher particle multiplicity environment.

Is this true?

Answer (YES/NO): NO